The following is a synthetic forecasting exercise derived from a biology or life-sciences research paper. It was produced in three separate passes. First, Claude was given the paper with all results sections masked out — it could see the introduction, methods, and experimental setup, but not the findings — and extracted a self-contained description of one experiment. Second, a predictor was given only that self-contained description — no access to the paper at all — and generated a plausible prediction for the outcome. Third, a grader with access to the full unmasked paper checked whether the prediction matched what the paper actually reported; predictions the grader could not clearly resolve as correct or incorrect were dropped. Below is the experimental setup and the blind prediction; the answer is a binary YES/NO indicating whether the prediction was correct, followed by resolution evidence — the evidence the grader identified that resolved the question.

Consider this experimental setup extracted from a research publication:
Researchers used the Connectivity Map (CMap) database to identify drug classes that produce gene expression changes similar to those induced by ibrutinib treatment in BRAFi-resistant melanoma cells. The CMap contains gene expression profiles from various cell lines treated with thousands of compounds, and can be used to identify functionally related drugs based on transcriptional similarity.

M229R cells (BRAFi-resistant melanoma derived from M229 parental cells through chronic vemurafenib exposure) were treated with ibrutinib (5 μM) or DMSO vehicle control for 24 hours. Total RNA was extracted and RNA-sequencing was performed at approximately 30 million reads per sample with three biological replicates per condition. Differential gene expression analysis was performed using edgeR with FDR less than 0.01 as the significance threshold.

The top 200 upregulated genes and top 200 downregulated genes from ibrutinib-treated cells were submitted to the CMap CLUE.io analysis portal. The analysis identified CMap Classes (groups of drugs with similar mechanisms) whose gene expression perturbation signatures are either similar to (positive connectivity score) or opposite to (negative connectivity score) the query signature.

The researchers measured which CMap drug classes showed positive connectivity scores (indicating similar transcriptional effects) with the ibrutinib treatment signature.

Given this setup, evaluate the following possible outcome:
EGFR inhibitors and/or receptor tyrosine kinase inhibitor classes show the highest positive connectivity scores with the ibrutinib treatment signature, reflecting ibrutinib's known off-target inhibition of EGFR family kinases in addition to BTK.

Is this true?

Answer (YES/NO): NO